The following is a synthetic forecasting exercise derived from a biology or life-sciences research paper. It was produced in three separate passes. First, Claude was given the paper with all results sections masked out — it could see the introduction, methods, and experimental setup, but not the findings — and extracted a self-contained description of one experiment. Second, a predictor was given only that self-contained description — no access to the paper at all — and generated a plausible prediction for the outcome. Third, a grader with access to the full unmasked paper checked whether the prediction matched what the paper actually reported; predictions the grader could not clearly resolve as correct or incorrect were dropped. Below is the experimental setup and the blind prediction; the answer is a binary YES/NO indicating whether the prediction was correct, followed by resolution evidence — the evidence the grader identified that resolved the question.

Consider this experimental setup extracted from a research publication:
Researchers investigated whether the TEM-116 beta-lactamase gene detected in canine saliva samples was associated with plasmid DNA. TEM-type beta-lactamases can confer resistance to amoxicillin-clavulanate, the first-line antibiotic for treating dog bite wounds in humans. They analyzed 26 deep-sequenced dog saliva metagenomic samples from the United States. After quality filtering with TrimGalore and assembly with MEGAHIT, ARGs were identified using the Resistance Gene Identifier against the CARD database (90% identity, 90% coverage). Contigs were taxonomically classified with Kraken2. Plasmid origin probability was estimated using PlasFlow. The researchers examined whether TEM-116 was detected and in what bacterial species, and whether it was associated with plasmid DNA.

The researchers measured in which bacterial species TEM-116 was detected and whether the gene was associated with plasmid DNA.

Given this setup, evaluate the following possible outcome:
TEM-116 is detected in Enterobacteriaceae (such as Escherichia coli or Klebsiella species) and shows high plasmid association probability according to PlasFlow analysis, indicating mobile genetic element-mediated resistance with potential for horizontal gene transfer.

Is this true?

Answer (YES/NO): YES